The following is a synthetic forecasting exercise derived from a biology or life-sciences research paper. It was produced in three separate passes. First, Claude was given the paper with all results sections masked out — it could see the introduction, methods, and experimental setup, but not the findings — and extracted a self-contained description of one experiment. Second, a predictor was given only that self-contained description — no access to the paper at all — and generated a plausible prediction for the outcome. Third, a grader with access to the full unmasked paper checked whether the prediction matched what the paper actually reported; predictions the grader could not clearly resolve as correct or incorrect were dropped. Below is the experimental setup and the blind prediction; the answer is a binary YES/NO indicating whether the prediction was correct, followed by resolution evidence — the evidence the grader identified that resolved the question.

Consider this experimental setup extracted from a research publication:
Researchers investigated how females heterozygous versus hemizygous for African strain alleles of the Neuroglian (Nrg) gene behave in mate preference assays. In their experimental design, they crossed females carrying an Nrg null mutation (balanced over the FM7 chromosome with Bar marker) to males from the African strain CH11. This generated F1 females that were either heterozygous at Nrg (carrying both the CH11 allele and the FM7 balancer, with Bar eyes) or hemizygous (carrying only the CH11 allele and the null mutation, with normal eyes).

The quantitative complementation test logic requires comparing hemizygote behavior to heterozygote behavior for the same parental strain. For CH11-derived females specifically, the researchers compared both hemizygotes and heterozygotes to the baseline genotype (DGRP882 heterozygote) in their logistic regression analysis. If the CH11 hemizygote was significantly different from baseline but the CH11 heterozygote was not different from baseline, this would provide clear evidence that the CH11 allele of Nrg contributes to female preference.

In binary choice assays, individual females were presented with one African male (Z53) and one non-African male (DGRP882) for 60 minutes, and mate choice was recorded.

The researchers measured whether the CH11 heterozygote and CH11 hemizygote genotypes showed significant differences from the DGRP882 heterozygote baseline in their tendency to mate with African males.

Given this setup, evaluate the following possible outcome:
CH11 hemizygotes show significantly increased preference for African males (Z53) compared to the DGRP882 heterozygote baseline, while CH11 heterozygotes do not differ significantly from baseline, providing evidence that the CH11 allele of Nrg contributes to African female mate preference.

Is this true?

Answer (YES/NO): NO